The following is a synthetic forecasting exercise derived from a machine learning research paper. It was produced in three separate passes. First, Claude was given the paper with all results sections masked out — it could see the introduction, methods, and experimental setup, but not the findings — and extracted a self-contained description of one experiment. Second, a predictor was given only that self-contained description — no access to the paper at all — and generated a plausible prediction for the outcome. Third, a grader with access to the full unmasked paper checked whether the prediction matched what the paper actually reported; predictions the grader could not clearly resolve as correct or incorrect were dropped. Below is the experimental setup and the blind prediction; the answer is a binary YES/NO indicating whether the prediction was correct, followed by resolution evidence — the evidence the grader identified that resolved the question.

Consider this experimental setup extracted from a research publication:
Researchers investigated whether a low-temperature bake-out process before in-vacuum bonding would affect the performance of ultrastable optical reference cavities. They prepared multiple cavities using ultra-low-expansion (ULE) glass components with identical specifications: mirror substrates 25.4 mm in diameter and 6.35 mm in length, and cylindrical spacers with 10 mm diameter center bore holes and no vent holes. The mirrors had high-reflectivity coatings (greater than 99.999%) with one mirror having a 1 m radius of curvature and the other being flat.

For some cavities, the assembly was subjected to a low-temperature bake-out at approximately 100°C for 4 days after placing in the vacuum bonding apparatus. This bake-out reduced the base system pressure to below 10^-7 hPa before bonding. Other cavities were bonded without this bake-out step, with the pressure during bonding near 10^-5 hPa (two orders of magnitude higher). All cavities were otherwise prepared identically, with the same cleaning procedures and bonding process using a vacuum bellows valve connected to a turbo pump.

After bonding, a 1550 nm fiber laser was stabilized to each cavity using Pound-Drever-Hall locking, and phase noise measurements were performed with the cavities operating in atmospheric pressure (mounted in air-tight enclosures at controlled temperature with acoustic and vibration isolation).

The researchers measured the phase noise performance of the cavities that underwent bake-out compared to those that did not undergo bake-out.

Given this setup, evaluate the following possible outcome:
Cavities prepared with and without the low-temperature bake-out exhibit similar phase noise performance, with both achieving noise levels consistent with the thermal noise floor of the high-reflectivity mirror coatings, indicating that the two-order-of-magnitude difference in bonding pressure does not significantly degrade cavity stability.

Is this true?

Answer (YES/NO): YES